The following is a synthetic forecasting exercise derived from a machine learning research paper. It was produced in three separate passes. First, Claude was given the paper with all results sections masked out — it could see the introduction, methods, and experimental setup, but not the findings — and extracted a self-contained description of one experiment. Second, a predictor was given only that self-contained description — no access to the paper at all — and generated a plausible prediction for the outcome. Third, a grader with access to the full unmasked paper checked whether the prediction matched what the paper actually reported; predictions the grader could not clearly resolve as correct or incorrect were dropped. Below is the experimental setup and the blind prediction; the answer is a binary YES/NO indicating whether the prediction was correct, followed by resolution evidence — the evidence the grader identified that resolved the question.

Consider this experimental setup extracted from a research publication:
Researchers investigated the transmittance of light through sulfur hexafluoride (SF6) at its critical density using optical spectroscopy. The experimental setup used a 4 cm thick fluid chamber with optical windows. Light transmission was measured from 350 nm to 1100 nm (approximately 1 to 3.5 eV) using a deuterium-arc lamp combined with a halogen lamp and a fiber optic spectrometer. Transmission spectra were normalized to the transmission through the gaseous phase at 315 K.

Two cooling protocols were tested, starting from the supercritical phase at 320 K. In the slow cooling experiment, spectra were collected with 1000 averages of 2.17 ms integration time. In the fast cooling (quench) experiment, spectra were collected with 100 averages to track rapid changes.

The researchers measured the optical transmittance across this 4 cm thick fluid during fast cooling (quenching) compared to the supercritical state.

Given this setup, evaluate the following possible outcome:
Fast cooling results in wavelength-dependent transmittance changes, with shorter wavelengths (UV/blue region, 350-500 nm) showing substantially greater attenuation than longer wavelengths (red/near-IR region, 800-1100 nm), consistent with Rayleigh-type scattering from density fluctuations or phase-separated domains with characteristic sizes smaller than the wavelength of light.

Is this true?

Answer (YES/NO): NO